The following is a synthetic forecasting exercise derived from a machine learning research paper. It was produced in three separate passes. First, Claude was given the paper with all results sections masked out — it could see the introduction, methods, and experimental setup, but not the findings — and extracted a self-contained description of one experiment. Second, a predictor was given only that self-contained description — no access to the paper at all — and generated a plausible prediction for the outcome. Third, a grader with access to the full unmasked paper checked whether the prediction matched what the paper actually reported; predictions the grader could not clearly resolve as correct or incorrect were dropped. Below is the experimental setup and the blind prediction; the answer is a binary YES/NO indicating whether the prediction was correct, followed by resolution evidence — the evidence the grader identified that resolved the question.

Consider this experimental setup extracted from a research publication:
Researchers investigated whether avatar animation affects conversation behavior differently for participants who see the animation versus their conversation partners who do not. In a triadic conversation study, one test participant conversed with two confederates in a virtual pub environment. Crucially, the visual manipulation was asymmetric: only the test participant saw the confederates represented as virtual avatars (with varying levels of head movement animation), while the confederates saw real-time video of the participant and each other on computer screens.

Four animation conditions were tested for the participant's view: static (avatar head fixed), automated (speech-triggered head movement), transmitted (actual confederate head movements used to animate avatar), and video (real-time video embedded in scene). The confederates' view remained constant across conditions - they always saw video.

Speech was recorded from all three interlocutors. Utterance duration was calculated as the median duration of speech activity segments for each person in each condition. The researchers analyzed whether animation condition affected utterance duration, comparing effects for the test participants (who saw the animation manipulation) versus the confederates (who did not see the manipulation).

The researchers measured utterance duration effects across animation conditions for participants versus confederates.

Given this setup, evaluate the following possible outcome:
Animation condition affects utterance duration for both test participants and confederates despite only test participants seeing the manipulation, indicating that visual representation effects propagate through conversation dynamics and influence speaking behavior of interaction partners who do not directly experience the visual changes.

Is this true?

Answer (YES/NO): NO